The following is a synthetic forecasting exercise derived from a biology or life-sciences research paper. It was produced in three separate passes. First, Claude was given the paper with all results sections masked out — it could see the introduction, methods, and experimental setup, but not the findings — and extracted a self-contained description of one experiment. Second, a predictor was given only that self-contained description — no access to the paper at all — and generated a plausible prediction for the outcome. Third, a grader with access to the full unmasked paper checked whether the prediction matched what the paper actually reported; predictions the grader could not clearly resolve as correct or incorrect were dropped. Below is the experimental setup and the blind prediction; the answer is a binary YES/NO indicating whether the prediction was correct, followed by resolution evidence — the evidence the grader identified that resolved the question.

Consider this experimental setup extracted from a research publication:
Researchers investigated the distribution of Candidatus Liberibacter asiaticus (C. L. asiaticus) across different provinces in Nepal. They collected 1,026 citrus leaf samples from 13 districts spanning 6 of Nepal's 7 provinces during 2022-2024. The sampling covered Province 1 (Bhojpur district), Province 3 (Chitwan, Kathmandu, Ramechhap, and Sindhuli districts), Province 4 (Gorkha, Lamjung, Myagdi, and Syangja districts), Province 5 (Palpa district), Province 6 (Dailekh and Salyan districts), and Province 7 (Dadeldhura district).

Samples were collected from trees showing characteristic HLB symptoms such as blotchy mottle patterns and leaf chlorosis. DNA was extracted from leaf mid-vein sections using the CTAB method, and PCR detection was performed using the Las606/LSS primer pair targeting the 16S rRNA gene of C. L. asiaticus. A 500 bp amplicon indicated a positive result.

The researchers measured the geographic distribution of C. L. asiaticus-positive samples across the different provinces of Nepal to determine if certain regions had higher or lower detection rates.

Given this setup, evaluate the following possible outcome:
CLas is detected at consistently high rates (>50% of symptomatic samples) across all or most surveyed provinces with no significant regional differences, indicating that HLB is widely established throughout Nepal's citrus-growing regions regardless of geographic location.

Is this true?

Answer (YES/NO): NO